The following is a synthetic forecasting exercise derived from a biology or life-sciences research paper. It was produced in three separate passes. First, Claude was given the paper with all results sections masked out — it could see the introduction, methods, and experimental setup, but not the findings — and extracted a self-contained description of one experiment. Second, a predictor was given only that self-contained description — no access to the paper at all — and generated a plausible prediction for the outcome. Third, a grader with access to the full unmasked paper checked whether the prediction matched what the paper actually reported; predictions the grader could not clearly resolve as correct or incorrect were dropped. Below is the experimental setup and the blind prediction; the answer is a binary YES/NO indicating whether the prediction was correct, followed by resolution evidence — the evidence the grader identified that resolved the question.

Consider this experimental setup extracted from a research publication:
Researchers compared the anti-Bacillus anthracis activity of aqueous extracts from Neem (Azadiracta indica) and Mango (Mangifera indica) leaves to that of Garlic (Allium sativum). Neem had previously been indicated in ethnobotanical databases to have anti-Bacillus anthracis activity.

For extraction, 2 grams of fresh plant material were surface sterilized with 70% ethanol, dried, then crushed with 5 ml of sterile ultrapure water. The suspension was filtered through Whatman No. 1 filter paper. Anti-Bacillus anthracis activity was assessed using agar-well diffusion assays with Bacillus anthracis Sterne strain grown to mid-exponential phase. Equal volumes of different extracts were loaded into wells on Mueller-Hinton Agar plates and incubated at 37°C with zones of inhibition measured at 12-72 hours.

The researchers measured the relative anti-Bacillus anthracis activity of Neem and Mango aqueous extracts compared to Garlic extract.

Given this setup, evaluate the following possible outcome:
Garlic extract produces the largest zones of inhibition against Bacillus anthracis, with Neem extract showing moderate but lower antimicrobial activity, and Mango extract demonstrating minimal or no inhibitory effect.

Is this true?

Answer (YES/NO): NO